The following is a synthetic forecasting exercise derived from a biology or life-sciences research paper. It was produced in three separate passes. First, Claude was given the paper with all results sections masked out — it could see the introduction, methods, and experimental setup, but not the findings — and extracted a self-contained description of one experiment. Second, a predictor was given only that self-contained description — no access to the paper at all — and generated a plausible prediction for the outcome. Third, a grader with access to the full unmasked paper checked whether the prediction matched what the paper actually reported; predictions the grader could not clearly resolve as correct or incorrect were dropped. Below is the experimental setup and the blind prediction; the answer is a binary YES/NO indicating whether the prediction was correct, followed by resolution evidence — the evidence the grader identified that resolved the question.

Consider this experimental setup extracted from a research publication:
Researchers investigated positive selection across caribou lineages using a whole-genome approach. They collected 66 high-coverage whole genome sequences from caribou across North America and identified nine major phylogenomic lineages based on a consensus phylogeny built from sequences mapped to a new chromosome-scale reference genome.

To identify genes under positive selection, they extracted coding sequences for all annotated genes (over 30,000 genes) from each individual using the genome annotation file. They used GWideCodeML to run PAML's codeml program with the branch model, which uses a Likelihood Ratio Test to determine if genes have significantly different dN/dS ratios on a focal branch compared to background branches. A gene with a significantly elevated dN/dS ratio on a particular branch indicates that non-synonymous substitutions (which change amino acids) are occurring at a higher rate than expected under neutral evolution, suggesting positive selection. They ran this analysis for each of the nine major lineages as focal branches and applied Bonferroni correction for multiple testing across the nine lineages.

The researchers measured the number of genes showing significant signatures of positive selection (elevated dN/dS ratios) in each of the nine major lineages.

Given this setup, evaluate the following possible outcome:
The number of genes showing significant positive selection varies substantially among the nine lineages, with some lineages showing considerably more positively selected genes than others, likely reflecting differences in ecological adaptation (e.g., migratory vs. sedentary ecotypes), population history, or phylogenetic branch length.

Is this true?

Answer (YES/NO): NO